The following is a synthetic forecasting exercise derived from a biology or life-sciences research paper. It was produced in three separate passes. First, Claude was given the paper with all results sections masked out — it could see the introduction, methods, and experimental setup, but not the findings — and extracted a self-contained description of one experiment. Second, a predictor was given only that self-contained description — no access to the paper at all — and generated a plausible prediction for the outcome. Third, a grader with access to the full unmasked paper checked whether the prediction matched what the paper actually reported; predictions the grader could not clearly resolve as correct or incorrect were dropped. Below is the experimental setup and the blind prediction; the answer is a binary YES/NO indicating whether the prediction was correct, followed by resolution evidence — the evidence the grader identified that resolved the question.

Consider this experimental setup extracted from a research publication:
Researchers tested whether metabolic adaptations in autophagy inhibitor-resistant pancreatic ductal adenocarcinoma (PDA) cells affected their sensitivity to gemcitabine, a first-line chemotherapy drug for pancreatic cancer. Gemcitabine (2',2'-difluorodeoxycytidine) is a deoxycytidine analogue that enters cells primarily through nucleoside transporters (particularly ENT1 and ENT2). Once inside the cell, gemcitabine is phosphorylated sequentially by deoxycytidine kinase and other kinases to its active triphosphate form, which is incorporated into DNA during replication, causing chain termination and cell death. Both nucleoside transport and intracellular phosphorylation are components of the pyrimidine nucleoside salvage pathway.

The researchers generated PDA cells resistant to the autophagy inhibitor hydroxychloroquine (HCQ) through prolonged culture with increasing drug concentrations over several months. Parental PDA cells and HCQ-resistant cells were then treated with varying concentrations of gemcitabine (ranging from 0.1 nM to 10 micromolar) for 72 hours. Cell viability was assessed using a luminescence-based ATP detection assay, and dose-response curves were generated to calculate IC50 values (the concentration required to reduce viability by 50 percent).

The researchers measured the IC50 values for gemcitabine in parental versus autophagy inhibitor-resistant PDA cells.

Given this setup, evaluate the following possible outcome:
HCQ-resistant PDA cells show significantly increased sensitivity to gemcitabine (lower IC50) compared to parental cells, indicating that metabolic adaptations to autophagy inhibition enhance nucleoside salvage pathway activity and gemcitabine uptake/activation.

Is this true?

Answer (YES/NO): YES